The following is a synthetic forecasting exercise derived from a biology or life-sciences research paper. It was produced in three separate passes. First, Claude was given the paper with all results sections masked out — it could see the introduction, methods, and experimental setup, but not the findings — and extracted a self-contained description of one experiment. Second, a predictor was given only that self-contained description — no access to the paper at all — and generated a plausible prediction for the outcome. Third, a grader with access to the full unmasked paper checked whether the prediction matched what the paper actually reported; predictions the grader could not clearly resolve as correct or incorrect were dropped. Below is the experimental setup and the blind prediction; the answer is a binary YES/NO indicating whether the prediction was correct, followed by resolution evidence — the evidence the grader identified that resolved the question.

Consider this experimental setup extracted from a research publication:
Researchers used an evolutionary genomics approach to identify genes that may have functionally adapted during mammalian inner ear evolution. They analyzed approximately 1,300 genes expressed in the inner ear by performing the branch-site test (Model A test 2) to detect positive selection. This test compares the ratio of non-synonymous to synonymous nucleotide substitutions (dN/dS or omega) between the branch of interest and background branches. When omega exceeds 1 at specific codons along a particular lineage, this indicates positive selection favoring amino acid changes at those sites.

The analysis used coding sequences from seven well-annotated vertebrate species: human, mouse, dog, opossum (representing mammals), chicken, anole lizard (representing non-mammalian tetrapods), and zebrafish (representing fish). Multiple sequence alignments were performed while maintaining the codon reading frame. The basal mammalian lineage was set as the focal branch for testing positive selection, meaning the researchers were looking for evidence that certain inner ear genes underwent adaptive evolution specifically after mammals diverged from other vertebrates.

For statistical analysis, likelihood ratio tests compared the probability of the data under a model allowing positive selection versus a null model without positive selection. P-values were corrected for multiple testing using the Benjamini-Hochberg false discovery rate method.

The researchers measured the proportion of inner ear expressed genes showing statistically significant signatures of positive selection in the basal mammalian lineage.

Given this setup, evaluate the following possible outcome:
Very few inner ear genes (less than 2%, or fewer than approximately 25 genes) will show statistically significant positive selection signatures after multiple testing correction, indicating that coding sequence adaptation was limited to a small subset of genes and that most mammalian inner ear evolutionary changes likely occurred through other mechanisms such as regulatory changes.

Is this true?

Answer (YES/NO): NO